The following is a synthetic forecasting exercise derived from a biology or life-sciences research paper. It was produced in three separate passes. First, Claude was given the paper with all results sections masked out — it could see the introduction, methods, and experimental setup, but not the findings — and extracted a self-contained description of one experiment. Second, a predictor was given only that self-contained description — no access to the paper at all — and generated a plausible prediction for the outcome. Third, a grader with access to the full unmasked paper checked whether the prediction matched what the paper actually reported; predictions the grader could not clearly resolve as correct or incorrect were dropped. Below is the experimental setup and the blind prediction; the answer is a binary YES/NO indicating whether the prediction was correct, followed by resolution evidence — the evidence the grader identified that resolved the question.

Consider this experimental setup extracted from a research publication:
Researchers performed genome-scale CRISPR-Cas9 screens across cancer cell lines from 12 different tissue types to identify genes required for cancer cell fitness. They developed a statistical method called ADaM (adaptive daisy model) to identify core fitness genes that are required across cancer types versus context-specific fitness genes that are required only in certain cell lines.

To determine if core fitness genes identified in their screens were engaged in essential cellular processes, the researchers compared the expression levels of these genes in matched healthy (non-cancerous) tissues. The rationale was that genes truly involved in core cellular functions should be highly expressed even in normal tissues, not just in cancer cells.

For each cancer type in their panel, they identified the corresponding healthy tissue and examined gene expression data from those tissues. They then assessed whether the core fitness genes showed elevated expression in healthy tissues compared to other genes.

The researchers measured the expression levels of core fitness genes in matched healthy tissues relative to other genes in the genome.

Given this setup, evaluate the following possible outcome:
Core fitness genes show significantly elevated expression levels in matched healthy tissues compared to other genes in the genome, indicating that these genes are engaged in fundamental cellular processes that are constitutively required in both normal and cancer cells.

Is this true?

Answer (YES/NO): YES